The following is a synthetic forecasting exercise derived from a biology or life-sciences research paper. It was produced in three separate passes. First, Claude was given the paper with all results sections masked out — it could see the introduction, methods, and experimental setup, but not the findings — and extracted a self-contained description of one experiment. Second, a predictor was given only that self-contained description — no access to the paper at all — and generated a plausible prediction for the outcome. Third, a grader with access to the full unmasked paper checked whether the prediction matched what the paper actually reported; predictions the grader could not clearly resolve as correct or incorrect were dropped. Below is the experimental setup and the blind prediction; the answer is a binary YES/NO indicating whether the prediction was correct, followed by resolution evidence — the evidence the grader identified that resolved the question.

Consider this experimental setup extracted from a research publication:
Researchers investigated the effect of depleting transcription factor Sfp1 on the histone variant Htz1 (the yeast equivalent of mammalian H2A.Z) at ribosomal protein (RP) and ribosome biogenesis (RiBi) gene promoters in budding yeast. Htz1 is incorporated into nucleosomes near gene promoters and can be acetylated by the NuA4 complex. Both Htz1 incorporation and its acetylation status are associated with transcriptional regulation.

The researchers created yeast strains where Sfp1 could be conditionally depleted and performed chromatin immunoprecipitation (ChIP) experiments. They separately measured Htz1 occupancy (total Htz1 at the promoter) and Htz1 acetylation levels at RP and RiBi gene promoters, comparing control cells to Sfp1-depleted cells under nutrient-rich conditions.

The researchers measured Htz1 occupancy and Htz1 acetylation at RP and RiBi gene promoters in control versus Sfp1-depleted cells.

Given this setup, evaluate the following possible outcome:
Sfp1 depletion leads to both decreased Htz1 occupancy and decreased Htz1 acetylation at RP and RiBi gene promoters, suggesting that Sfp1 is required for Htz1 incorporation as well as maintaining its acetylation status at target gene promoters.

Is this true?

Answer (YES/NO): NO